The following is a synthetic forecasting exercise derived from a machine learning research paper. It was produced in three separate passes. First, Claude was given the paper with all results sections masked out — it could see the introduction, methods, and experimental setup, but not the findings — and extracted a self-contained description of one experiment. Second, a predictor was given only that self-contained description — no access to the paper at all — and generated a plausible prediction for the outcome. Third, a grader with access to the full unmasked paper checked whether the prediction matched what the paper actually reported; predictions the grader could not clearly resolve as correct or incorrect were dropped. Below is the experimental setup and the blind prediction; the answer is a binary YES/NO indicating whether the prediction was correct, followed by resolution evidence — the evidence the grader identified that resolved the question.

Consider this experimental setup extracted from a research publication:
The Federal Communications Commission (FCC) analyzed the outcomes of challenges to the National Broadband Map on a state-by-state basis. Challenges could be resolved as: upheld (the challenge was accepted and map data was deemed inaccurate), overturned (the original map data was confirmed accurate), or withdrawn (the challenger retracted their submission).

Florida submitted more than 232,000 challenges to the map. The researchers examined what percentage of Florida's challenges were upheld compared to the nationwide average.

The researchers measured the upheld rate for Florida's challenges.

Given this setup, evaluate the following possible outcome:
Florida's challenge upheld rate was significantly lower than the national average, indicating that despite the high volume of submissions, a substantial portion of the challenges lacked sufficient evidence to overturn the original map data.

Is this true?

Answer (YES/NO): YES